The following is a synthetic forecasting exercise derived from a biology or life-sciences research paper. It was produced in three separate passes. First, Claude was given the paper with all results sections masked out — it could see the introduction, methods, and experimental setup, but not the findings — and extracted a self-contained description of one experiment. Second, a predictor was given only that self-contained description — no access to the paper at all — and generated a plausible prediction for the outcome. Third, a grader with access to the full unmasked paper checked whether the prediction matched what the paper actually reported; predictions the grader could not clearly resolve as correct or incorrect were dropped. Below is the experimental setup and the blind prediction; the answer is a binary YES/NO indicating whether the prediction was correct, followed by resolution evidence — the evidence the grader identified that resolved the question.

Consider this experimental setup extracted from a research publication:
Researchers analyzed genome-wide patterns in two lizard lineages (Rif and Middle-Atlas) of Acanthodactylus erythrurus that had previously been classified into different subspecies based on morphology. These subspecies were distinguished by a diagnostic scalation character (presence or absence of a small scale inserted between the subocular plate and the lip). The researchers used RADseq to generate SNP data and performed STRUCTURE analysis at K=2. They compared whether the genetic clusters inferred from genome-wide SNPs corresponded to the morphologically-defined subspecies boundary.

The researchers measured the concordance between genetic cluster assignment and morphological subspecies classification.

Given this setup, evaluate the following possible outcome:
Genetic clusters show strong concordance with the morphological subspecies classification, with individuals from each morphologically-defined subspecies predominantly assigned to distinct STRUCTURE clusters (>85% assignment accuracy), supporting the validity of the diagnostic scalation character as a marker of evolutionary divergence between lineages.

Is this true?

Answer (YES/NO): YES